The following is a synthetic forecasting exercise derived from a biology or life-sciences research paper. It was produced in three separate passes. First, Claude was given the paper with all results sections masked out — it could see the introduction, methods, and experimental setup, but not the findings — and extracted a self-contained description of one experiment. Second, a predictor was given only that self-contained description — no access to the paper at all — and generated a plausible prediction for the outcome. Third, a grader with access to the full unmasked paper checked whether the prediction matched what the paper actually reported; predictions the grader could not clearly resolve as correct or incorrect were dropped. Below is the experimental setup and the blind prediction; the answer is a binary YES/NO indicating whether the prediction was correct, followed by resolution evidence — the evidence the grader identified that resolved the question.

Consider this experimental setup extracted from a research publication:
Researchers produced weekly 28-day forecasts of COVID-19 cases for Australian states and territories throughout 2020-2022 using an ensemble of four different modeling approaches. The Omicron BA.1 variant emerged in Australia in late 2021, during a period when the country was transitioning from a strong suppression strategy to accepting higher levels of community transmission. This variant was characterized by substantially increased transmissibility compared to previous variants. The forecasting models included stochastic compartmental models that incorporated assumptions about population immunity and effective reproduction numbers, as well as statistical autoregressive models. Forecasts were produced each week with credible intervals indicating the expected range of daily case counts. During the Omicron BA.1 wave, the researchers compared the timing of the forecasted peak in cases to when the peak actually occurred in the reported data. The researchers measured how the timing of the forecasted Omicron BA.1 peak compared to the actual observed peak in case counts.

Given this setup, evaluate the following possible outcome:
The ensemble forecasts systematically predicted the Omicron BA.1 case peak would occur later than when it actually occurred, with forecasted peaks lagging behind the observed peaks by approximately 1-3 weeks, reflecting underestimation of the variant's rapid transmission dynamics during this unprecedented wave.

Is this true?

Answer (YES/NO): YES